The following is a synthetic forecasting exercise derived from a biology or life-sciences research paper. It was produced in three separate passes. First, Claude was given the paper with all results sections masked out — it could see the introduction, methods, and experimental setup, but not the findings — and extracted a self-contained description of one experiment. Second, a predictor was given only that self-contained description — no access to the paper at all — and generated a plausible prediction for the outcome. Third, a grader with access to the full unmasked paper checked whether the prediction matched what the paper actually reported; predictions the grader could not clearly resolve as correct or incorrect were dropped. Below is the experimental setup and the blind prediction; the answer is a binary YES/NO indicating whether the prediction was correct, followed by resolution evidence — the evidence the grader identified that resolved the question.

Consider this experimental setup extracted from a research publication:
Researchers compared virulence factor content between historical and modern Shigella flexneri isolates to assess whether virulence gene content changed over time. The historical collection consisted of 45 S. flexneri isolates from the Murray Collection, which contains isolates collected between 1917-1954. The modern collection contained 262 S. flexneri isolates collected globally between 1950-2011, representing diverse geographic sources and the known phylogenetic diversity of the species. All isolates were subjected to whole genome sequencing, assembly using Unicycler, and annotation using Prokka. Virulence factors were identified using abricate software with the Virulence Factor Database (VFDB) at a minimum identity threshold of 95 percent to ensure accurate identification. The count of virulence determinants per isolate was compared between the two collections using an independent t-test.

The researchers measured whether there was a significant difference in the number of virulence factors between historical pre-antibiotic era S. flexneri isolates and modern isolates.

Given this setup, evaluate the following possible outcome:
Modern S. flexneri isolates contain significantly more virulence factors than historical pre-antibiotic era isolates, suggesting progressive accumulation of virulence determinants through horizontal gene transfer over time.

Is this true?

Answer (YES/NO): YES